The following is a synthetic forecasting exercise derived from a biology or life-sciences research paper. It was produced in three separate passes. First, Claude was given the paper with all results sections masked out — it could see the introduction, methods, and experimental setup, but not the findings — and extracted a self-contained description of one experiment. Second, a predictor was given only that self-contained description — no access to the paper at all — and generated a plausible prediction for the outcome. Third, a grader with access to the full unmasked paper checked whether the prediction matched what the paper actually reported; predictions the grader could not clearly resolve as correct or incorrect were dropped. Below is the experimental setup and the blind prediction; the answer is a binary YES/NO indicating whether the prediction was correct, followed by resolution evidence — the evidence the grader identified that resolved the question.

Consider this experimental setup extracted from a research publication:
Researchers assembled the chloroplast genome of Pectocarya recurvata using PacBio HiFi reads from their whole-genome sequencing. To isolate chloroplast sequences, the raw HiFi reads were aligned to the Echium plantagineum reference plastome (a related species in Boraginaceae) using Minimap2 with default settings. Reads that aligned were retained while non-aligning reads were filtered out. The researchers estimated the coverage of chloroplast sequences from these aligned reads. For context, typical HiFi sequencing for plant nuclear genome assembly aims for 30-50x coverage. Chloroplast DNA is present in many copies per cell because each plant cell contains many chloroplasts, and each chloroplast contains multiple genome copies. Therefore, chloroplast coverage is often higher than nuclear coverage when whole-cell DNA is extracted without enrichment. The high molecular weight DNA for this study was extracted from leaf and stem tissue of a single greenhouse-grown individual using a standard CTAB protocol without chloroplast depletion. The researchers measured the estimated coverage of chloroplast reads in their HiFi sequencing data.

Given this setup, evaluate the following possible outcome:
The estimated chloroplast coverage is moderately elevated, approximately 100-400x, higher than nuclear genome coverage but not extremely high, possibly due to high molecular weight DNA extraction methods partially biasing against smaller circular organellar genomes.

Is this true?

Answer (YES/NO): NO